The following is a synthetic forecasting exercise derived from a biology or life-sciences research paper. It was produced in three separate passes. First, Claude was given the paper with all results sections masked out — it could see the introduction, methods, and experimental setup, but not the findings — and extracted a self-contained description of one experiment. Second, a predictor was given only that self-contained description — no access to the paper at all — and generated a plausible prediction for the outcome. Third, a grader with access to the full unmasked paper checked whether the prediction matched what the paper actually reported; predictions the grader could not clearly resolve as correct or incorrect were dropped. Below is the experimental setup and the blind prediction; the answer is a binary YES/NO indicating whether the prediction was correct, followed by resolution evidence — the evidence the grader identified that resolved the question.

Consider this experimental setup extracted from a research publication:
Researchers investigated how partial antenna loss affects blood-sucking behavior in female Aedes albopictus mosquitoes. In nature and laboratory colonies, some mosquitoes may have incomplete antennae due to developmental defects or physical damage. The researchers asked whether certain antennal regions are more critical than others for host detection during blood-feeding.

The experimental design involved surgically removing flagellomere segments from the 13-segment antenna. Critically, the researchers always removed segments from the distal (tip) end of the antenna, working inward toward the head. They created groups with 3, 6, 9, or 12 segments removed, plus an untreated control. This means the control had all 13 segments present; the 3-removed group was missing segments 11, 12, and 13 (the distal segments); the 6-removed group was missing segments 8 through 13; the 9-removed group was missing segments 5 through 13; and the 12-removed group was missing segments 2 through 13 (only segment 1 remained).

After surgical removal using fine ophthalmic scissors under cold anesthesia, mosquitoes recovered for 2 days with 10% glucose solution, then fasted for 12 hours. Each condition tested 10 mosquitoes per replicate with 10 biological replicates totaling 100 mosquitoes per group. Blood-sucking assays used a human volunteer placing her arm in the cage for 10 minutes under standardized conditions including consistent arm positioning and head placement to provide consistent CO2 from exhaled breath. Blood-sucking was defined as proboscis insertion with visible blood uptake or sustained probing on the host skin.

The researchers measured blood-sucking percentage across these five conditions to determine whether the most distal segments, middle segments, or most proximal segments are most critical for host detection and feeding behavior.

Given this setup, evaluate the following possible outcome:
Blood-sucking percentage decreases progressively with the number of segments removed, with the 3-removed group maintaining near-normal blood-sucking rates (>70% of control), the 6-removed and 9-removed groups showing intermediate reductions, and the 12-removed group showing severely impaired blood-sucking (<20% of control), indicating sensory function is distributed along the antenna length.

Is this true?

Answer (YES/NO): NO